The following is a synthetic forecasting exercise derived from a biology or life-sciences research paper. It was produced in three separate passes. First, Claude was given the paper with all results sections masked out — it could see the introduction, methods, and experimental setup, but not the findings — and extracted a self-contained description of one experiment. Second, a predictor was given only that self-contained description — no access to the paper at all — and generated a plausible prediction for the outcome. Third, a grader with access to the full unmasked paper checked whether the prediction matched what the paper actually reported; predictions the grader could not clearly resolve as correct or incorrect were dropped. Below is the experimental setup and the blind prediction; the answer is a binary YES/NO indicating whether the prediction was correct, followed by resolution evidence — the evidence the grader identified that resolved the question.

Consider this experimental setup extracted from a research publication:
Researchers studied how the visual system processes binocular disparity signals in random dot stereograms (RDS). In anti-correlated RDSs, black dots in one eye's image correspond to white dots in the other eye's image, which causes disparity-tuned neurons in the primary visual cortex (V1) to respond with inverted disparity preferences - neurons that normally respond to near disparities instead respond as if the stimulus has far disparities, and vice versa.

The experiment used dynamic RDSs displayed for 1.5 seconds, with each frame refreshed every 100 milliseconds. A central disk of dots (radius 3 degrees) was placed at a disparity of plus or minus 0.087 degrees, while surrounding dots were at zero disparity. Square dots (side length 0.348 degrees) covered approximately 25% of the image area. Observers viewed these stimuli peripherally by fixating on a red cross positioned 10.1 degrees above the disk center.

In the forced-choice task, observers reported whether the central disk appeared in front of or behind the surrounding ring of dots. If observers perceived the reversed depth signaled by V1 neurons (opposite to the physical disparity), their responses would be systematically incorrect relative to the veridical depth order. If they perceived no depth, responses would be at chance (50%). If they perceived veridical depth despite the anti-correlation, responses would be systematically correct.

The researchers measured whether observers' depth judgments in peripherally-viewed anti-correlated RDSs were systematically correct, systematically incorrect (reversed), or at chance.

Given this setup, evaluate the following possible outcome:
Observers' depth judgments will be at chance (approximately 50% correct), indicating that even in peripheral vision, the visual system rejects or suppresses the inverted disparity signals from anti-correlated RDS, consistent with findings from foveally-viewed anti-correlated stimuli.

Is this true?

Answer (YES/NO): NO